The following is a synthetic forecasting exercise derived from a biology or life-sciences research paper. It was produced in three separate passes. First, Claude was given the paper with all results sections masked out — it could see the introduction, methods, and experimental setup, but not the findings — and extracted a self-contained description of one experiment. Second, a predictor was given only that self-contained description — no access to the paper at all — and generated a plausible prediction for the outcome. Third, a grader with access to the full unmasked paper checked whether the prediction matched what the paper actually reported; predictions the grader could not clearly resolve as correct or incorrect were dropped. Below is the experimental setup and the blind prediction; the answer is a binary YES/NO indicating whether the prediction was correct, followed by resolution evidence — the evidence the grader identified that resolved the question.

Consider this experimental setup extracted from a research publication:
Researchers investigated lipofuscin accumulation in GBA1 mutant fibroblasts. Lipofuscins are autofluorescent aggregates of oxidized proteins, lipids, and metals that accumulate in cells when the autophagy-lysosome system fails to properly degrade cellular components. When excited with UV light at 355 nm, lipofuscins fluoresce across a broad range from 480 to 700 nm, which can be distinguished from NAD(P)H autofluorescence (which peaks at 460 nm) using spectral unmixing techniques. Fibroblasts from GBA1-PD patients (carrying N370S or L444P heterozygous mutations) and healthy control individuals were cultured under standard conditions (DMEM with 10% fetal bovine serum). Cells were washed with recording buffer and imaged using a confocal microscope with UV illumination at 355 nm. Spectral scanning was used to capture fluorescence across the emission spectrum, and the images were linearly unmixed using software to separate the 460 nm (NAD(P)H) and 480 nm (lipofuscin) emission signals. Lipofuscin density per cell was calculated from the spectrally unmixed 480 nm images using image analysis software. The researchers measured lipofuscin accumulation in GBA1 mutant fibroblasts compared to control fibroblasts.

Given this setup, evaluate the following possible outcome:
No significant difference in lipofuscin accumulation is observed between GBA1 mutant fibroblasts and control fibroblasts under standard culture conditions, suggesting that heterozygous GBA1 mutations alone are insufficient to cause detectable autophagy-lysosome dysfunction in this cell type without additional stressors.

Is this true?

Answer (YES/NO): NO